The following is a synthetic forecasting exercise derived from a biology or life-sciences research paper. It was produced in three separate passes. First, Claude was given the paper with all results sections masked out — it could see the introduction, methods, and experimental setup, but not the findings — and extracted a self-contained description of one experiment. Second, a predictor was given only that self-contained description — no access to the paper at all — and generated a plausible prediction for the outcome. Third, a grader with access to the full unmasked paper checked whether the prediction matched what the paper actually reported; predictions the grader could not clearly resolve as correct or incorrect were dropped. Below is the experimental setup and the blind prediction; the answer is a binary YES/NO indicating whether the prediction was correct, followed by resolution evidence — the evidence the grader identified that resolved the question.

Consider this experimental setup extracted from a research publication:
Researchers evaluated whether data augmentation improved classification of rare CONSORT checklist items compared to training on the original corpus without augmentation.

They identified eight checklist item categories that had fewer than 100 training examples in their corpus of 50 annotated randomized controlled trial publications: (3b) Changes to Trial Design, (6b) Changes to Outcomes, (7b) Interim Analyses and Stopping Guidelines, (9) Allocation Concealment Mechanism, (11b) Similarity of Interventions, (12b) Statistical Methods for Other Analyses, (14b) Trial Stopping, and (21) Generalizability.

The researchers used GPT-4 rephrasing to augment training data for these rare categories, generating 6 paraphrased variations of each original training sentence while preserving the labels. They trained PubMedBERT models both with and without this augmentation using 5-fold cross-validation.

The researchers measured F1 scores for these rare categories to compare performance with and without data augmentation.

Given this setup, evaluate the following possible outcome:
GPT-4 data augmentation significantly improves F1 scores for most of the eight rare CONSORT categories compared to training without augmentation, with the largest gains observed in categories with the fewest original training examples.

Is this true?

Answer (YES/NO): NO